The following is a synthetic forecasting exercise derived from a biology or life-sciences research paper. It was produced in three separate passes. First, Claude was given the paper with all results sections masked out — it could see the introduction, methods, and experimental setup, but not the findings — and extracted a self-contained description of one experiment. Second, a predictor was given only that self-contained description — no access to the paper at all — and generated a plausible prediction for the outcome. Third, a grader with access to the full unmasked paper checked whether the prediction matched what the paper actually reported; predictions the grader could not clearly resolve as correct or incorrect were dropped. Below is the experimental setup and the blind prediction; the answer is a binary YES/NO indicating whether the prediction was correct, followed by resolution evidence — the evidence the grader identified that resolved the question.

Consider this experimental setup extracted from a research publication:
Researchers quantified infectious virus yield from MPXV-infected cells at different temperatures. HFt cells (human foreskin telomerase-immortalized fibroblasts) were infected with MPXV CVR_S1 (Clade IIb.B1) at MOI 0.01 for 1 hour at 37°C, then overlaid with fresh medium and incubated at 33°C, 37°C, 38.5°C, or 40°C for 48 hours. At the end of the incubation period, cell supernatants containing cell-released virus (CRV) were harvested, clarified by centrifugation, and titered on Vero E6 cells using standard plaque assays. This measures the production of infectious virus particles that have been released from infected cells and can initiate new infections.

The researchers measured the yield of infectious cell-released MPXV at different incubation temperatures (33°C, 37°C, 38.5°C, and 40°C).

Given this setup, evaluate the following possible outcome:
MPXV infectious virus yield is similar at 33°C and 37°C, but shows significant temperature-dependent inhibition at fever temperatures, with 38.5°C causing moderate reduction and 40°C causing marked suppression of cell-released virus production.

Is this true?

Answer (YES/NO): NO